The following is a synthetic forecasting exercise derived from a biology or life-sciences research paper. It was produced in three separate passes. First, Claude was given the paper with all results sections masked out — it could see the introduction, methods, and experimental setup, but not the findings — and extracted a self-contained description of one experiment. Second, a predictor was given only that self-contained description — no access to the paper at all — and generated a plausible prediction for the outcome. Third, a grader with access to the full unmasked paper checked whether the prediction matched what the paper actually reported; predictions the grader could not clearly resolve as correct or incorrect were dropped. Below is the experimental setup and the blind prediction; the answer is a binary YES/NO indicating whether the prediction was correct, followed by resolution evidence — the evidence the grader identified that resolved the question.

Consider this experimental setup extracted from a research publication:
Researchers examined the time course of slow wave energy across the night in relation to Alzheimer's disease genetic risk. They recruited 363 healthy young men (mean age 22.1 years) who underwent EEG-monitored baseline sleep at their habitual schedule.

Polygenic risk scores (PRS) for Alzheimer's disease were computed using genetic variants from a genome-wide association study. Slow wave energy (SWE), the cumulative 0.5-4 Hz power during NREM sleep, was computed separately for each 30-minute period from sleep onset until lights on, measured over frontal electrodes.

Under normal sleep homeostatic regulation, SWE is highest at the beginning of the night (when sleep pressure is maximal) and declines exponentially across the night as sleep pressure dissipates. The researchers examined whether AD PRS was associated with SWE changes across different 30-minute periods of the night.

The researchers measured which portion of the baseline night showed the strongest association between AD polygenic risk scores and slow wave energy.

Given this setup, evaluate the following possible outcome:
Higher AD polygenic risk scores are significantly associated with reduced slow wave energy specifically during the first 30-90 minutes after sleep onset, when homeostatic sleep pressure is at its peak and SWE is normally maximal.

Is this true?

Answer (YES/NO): NO